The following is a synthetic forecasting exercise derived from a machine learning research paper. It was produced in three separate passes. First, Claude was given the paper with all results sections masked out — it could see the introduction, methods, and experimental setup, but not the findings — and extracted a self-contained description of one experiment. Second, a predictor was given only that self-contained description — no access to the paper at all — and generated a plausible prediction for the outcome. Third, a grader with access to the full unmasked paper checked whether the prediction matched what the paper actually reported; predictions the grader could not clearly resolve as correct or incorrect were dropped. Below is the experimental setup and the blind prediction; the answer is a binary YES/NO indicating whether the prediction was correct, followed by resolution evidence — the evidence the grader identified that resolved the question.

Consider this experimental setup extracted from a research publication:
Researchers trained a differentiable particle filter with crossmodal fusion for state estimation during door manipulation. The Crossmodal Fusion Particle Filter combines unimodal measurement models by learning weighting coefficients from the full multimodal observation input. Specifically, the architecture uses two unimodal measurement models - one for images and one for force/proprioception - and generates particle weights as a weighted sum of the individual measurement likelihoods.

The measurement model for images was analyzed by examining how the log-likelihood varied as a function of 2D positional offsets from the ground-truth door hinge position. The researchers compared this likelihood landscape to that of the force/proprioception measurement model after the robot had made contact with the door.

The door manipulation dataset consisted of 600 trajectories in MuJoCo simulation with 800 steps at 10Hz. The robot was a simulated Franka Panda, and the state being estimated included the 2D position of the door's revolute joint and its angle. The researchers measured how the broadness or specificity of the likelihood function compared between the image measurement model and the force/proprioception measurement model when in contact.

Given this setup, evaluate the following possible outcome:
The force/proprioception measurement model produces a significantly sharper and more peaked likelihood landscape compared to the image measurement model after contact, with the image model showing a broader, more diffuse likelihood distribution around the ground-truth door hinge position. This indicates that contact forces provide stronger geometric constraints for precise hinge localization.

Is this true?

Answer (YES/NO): NO